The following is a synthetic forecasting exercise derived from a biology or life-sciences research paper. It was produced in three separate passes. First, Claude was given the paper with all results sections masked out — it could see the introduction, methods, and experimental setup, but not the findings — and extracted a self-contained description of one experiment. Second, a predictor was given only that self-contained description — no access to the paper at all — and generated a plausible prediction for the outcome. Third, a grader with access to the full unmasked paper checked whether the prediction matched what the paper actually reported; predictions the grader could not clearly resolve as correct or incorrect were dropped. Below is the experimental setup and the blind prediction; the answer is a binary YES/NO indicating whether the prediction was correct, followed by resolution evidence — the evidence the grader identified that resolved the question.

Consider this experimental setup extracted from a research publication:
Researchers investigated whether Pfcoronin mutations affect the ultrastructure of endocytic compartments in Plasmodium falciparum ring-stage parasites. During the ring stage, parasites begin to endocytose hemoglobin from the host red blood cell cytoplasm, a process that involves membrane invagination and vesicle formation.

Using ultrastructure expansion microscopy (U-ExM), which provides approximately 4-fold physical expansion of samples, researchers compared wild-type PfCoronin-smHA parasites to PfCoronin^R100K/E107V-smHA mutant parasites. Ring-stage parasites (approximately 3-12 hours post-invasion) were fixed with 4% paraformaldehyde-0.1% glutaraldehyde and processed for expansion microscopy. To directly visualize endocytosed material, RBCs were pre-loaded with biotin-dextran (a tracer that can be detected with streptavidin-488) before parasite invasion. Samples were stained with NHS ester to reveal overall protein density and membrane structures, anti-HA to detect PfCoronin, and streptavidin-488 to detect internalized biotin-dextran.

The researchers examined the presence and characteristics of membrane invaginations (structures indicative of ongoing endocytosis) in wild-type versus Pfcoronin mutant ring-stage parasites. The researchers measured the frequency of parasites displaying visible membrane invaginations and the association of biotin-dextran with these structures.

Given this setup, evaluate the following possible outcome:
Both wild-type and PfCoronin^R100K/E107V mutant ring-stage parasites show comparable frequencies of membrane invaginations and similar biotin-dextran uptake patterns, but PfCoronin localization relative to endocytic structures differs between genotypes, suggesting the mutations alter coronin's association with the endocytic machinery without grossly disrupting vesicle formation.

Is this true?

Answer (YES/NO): NO